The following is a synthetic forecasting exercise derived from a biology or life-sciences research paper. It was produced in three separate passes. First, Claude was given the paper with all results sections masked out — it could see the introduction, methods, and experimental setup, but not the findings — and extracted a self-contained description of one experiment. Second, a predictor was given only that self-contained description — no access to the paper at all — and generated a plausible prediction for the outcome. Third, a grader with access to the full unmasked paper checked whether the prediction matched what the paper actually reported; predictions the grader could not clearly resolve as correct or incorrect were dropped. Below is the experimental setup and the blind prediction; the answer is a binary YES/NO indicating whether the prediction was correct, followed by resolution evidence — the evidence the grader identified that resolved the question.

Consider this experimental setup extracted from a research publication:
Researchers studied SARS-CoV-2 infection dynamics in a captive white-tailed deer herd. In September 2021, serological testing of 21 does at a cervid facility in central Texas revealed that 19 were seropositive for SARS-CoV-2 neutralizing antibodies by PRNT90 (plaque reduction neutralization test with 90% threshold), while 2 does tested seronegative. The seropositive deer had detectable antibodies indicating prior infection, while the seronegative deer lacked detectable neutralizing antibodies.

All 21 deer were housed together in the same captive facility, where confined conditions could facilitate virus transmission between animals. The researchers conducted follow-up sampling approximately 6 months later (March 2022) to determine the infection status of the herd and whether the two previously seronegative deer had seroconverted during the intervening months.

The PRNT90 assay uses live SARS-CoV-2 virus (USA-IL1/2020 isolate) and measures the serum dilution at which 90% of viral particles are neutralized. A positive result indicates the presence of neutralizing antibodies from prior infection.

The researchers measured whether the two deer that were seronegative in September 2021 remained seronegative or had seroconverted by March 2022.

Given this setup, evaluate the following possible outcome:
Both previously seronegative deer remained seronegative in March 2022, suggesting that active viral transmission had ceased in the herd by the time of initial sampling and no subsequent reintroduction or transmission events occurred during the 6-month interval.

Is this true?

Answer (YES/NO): YES